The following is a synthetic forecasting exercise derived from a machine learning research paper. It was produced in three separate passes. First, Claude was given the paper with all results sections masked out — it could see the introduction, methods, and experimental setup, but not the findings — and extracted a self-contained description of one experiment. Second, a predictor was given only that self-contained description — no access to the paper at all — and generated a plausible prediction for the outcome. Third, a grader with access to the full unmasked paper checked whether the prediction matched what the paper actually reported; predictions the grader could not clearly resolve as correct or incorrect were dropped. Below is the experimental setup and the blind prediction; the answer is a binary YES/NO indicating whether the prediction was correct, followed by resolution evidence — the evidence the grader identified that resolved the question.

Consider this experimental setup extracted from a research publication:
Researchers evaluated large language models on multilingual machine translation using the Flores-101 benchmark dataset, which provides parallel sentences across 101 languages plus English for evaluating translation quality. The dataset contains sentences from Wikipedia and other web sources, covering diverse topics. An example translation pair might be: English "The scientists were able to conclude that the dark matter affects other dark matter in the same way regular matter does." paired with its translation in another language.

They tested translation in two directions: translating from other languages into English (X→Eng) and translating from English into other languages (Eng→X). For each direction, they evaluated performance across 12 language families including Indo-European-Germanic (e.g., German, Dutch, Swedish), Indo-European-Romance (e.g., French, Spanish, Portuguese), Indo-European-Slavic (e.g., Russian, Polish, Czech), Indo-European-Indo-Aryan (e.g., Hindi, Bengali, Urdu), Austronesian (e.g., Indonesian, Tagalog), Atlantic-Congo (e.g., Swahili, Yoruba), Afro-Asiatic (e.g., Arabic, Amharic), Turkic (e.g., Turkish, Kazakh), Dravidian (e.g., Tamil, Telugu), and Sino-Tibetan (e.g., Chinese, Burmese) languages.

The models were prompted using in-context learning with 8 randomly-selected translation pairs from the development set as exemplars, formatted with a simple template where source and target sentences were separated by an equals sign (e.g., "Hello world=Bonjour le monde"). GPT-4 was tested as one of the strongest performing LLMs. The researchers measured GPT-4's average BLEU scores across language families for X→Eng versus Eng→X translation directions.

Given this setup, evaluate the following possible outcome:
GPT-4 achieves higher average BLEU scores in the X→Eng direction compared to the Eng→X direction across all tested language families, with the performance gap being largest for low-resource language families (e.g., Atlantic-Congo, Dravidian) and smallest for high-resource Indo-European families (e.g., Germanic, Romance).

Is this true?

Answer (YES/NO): NO